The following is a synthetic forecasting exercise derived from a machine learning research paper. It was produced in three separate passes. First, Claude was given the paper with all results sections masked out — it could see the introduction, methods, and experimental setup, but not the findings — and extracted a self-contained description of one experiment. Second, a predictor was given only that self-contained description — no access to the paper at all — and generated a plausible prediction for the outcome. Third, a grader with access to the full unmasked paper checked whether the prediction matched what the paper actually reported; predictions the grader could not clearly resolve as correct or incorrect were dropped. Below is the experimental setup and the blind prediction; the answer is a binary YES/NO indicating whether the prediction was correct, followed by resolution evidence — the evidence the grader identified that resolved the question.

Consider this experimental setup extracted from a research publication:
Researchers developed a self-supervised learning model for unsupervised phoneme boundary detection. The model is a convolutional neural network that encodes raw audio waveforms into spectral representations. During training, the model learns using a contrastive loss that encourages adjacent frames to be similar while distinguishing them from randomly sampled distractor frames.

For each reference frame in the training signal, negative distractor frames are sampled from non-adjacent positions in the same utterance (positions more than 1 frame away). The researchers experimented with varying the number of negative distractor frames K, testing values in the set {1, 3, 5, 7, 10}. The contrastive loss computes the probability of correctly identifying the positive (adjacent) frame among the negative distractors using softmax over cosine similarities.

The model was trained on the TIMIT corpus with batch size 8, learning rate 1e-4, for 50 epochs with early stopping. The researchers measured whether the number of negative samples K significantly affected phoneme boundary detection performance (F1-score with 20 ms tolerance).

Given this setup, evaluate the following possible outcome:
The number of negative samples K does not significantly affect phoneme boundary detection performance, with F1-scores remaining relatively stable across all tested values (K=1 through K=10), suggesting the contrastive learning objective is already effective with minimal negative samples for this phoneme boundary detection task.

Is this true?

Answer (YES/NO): YES